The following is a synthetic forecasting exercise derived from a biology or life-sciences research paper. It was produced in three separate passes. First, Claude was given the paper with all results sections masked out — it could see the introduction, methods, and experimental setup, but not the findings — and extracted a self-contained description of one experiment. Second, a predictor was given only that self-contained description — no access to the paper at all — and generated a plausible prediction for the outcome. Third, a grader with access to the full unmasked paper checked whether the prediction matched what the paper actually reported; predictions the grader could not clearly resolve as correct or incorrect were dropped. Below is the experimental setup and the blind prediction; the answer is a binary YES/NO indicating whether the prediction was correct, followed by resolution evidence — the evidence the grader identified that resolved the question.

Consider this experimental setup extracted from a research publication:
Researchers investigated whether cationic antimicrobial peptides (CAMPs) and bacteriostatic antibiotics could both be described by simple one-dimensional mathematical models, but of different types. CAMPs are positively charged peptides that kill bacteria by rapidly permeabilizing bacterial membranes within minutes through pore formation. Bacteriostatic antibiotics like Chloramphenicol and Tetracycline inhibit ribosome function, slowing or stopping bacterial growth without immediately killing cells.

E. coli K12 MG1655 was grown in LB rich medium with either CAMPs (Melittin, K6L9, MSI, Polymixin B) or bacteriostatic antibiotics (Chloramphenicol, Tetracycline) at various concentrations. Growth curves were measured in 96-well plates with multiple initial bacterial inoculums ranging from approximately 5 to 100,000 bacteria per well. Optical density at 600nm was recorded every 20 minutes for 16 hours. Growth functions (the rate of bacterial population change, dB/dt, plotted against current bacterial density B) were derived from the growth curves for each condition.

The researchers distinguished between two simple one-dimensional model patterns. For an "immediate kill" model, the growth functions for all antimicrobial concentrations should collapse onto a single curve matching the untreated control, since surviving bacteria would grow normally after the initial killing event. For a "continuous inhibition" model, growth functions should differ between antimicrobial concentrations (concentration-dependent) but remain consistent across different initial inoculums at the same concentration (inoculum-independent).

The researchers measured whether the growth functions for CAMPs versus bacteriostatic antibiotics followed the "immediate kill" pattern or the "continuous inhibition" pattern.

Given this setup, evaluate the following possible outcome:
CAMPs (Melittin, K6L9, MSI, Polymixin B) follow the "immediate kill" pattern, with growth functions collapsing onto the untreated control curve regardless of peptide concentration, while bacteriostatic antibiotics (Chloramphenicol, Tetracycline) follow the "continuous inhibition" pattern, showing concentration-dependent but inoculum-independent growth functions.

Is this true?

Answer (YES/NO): YES